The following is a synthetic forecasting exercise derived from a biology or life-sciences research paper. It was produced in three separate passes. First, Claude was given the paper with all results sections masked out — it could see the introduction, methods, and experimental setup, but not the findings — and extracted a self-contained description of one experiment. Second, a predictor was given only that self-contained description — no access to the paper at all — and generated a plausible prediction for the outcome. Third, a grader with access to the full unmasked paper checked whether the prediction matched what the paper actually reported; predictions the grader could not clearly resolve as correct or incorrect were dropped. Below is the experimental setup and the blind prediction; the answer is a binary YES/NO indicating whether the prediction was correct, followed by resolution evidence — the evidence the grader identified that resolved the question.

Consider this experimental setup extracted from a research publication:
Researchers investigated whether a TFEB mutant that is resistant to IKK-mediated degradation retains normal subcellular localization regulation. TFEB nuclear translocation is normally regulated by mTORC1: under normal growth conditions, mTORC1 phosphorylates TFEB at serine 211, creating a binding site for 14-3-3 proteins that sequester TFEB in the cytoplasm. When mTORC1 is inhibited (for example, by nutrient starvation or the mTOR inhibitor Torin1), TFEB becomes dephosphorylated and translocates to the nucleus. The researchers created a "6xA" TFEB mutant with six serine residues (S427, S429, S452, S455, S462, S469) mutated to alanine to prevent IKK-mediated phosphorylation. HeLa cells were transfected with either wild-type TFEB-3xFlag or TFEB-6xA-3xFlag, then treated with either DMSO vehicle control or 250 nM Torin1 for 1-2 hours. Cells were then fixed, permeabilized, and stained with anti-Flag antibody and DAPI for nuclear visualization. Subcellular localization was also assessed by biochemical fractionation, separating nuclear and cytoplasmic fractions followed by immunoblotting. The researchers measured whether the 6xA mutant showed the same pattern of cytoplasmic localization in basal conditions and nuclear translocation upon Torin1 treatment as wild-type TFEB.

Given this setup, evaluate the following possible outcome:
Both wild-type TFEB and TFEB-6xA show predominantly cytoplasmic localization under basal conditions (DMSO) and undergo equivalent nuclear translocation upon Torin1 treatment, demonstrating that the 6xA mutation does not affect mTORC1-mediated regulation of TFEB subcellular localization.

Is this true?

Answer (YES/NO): YES